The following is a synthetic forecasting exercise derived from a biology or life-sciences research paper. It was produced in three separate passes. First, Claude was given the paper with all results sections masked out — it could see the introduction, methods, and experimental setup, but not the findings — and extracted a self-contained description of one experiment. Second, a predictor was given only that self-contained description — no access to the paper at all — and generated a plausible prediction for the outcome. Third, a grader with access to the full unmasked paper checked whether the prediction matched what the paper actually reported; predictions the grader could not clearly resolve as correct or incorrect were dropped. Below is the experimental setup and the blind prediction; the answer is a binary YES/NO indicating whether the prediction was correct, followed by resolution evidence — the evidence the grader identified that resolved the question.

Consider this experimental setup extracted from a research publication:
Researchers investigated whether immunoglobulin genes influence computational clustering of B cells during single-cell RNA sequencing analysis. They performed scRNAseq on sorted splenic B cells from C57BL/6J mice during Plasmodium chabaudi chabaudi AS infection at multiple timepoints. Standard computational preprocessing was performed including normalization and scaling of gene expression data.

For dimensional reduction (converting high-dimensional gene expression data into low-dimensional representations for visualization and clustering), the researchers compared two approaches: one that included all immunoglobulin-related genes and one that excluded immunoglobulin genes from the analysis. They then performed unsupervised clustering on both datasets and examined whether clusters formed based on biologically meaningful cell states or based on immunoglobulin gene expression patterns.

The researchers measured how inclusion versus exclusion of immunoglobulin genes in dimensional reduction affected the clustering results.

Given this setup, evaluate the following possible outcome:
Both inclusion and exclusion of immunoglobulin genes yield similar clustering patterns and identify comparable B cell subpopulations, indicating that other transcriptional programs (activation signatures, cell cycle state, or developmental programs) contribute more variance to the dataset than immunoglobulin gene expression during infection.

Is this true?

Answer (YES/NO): NO